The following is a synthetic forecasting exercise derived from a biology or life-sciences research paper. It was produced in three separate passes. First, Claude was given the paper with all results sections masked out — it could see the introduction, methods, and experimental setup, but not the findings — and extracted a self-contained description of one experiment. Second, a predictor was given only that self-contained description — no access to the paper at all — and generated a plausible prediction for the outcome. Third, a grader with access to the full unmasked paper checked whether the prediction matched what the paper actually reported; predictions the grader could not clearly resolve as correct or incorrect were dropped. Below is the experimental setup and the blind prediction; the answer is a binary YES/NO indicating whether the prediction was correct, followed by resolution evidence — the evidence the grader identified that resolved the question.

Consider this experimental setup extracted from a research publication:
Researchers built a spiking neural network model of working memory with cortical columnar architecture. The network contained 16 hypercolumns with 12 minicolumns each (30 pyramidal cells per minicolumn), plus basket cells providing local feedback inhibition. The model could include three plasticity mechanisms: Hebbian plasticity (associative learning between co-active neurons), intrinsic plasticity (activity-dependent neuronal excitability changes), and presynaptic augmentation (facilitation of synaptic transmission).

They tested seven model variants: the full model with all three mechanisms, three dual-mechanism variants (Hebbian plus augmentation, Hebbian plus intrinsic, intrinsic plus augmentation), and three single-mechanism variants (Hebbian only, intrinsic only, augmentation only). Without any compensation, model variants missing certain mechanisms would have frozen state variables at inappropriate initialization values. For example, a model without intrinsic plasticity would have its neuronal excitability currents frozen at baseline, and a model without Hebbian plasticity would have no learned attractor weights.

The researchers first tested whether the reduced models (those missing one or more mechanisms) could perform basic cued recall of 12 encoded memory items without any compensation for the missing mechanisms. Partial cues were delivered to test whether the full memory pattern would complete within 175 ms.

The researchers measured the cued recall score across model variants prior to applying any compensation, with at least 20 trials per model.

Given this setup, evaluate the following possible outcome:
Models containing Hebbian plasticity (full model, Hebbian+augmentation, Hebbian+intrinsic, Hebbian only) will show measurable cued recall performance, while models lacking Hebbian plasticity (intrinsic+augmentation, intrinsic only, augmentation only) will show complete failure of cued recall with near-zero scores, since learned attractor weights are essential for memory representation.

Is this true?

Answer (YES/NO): YES